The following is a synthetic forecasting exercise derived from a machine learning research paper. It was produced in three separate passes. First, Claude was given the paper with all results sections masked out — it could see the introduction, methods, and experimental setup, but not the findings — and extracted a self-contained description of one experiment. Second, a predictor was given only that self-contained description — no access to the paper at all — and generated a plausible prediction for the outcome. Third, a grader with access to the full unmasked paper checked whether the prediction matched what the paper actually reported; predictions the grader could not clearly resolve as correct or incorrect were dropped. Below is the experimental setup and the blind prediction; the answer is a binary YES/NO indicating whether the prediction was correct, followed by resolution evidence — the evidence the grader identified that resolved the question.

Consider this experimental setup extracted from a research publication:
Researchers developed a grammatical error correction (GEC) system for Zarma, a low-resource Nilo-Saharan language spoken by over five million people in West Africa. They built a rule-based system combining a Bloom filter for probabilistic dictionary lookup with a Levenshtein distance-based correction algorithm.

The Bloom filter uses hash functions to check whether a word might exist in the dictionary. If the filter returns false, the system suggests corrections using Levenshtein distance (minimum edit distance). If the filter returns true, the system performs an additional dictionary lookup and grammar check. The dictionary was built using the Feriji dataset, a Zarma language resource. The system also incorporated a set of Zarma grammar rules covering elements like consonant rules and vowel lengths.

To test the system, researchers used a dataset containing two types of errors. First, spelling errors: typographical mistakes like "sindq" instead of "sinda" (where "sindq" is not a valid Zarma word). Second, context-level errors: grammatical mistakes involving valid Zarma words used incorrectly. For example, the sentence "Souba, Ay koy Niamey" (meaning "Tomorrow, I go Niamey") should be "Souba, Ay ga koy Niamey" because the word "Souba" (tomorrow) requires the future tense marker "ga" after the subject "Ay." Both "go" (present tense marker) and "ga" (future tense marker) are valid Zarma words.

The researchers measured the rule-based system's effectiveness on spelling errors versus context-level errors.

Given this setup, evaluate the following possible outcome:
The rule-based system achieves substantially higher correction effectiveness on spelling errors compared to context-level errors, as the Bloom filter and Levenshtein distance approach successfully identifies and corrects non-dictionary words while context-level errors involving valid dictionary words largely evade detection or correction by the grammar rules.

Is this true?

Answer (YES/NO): YES